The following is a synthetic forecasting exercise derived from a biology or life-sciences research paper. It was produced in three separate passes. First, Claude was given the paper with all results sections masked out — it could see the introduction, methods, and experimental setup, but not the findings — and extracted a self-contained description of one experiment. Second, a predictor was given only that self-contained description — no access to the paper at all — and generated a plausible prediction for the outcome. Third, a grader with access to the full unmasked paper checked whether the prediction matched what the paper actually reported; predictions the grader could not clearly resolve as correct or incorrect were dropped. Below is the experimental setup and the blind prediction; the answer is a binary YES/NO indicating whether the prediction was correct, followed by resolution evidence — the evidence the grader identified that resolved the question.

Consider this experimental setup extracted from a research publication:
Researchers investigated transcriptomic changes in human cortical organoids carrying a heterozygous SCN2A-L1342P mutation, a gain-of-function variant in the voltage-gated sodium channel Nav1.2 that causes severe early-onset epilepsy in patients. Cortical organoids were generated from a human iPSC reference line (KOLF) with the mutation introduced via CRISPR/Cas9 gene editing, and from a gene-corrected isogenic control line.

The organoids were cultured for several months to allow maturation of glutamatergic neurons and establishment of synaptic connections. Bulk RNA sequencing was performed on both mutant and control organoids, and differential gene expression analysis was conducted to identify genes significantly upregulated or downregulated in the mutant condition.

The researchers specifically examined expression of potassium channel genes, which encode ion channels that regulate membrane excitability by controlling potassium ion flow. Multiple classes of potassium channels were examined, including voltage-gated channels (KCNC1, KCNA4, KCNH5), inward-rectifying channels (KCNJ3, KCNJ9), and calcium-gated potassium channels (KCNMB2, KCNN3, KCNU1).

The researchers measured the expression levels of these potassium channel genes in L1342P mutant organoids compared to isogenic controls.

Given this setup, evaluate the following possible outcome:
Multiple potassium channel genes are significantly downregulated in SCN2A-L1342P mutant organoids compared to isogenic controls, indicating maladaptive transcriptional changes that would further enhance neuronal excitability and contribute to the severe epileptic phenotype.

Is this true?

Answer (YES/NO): YES